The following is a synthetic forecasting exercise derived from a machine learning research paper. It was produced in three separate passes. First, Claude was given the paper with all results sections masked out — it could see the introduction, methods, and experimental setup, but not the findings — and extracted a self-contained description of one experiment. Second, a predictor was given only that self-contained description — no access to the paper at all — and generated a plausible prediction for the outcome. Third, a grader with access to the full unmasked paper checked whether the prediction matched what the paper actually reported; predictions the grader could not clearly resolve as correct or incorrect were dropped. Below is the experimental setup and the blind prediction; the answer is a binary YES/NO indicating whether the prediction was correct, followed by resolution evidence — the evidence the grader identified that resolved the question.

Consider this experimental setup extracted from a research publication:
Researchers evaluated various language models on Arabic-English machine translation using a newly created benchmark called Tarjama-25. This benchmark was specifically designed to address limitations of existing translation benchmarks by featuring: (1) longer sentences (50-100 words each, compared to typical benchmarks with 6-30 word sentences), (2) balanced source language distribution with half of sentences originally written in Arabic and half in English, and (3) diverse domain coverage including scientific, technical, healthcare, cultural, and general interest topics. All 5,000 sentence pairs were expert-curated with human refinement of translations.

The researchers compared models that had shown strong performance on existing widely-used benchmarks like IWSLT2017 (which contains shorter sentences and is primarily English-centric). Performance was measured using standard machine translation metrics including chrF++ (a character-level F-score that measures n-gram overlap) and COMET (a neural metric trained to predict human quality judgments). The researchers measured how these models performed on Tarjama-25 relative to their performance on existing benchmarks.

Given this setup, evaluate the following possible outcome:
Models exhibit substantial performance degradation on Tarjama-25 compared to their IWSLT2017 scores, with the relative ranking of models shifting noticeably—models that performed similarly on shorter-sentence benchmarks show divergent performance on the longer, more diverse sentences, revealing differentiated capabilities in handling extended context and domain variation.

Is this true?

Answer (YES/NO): NO